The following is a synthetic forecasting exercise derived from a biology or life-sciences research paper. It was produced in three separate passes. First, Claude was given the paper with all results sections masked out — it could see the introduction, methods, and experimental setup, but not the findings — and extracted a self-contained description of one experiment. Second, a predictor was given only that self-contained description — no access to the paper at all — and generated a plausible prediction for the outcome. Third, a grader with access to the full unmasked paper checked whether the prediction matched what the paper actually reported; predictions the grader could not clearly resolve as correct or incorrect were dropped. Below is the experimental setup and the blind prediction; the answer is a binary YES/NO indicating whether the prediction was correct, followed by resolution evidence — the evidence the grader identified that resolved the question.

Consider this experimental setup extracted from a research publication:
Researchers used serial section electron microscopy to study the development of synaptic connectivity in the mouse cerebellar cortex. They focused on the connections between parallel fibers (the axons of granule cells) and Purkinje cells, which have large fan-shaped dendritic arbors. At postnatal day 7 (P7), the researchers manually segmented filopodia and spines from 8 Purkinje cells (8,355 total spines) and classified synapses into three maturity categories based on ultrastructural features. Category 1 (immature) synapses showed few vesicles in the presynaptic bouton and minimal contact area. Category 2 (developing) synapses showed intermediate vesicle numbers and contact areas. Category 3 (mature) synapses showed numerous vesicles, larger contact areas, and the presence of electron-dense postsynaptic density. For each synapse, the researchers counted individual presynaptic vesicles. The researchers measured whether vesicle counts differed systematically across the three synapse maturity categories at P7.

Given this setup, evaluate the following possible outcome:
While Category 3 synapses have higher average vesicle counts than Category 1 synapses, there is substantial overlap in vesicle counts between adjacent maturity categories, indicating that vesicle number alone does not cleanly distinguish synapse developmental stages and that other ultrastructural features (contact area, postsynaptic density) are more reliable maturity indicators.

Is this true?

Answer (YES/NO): NO